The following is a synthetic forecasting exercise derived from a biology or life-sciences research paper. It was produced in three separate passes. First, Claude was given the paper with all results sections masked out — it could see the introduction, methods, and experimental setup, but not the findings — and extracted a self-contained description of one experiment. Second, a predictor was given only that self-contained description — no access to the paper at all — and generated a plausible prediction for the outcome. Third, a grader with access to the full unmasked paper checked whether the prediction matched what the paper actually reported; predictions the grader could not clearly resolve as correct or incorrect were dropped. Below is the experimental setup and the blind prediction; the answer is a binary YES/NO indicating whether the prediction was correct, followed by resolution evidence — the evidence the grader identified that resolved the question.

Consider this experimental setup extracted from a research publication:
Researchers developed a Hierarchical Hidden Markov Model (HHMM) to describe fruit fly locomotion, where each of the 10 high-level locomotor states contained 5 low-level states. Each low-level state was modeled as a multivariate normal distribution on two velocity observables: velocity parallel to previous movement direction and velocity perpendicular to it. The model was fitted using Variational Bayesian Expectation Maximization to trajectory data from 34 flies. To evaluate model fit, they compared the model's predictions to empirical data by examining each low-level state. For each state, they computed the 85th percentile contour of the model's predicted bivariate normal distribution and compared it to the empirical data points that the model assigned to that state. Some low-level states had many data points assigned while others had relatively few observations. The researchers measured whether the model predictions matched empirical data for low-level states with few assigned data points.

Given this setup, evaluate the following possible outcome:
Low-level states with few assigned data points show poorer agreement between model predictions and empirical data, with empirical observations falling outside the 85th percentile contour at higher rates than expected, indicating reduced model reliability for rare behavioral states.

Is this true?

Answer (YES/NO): NO